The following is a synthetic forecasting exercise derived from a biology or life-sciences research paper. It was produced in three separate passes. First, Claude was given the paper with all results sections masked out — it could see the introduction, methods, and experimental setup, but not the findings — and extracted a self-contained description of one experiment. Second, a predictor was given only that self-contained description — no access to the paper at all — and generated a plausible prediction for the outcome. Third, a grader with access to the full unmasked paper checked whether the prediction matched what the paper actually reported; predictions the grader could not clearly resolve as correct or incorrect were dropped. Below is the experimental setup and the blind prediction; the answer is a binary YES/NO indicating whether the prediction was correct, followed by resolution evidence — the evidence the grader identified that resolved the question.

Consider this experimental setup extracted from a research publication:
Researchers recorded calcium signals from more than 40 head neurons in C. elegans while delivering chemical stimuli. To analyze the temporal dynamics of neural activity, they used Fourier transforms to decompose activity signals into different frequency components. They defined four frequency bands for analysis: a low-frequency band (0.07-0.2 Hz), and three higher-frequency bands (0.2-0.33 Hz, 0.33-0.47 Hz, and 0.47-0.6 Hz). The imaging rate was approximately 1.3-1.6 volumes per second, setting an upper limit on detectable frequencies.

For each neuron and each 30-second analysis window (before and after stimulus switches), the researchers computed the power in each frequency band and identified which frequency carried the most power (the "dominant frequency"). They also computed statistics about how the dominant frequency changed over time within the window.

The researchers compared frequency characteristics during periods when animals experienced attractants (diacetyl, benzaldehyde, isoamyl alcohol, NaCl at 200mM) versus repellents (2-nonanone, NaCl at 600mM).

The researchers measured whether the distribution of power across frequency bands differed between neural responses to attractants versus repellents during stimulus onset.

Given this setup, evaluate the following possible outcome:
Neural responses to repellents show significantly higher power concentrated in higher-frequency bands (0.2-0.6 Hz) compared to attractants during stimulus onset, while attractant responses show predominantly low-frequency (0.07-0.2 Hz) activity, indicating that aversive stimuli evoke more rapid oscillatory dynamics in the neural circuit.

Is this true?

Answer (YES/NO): NO